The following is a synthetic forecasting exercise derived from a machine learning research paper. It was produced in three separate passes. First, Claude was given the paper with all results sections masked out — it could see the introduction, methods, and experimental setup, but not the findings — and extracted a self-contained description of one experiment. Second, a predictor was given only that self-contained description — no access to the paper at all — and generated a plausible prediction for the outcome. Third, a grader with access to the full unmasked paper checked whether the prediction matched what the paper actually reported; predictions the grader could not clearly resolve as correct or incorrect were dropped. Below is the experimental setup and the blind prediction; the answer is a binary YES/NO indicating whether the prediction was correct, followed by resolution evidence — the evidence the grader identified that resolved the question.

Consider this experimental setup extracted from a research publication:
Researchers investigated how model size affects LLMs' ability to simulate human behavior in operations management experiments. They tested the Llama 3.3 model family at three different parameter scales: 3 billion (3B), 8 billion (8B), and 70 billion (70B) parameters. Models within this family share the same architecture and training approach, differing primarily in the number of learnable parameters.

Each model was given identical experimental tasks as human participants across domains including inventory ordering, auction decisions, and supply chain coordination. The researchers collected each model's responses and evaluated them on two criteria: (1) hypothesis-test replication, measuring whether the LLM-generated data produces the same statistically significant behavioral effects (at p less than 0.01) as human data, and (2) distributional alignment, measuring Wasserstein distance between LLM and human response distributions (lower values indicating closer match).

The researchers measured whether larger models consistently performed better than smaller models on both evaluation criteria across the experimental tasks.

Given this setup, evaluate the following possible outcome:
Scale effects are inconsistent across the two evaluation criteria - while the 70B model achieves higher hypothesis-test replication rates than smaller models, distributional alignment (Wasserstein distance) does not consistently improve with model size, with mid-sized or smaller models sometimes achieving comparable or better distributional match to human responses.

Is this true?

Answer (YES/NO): NO